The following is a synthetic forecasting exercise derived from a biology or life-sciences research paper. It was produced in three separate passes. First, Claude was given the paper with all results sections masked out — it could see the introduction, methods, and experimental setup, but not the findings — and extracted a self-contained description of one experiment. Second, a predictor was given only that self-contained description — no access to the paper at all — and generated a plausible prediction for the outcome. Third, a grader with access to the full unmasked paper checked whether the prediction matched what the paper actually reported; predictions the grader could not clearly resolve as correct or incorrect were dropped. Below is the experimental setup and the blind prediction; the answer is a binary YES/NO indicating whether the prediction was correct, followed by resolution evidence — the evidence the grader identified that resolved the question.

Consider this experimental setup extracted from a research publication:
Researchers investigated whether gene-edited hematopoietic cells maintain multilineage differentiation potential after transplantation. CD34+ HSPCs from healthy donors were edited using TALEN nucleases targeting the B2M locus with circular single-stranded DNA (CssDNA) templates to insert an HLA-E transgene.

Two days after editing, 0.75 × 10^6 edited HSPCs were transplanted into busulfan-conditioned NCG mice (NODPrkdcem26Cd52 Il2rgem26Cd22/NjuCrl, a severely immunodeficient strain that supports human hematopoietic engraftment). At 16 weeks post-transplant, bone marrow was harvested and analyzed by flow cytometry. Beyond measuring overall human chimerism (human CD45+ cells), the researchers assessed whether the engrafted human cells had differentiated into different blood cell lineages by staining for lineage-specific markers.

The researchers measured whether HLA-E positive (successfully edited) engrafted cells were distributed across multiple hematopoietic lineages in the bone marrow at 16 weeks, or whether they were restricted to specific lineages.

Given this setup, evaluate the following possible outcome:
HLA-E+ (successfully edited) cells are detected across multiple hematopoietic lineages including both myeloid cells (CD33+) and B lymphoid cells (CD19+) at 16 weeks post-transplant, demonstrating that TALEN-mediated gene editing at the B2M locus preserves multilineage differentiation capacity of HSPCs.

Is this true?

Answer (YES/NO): YES